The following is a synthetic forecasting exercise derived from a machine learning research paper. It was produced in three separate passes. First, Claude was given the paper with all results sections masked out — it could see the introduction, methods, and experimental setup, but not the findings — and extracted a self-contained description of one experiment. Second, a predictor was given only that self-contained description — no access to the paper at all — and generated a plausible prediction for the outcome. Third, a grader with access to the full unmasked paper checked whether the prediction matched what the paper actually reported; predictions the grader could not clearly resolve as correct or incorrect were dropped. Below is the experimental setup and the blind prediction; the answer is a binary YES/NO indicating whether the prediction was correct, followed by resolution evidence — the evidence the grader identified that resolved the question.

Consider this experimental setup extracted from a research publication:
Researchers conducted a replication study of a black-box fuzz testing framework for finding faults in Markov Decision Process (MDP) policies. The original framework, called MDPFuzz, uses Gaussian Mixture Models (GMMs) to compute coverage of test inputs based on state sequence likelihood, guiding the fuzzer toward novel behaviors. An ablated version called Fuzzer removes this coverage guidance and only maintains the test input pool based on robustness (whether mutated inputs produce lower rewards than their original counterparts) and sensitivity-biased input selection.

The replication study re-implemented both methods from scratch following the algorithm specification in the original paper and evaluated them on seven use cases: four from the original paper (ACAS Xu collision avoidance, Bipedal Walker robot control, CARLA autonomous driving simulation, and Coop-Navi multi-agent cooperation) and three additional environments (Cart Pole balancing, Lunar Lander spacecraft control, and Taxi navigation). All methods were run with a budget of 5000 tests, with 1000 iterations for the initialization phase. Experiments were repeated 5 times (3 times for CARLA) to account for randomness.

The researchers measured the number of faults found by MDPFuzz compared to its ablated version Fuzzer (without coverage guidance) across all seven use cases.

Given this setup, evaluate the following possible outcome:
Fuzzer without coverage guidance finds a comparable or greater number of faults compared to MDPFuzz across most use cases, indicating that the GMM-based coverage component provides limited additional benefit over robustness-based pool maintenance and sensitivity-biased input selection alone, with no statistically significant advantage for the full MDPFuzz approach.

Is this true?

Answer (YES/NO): YES